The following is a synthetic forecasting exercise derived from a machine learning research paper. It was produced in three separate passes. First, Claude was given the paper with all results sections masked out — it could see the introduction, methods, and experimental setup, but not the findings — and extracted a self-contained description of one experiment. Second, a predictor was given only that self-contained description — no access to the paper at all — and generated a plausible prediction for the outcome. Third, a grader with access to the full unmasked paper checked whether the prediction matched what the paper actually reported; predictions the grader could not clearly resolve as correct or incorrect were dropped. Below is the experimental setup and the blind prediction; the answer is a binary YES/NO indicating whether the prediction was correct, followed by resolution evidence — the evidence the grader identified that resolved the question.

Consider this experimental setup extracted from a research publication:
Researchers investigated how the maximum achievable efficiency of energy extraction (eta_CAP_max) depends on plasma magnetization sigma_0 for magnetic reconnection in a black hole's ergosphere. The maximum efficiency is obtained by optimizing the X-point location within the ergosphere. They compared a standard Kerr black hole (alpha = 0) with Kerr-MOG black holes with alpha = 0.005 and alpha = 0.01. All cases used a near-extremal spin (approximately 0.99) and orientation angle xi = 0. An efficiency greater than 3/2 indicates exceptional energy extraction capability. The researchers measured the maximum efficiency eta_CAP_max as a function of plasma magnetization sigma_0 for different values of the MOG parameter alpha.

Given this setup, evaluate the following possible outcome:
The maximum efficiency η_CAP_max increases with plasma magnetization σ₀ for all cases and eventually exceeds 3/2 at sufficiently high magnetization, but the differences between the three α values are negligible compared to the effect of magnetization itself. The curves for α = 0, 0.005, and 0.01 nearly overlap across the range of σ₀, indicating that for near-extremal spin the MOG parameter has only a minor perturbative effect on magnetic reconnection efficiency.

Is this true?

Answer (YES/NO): NO